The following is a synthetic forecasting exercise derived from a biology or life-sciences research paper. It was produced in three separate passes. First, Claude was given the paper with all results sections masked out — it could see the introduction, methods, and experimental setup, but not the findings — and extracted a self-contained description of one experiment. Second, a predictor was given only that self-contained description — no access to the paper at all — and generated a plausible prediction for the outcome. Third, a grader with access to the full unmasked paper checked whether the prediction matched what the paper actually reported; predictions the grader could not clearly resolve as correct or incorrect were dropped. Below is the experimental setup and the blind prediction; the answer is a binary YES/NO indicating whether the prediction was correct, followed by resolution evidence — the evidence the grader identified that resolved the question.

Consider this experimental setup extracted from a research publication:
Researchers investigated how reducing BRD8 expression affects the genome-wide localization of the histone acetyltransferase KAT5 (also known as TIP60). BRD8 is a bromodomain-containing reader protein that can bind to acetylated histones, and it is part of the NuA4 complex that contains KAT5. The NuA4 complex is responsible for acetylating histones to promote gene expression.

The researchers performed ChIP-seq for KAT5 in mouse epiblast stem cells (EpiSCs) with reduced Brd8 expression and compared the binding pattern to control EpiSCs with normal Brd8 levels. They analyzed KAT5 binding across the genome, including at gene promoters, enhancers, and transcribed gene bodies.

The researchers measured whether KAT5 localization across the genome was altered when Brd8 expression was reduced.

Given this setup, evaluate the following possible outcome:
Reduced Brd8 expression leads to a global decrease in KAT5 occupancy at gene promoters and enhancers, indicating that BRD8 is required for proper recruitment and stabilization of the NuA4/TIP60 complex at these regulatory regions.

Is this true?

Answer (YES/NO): YES